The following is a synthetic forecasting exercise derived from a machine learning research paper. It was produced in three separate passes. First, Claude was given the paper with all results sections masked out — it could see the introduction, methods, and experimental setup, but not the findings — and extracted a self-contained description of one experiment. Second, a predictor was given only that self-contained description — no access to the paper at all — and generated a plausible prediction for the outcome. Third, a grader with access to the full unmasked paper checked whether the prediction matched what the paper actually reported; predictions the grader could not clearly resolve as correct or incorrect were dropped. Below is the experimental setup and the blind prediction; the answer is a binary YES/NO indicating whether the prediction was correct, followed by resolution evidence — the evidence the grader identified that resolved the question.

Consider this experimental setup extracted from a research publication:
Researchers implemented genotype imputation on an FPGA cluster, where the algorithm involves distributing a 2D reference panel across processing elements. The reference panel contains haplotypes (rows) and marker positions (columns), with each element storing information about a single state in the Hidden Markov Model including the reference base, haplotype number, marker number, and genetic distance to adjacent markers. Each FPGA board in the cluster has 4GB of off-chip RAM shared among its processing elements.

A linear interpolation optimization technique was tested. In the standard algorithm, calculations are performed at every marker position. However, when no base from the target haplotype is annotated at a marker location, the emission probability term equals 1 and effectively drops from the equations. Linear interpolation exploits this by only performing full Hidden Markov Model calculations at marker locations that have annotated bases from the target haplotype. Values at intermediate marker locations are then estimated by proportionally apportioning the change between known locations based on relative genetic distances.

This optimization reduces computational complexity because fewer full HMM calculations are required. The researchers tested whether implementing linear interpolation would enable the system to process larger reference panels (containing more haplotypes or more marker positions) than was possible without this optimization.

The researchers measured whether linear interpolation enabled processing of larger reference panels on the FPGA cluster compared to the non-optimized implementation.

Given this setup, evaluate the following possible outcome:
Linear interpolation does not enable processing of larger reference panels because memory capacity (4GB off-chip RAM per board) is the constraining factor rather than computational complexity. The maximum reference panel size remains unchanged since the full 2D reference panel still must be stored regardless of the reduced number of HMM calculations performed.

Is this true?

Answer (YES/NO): YES